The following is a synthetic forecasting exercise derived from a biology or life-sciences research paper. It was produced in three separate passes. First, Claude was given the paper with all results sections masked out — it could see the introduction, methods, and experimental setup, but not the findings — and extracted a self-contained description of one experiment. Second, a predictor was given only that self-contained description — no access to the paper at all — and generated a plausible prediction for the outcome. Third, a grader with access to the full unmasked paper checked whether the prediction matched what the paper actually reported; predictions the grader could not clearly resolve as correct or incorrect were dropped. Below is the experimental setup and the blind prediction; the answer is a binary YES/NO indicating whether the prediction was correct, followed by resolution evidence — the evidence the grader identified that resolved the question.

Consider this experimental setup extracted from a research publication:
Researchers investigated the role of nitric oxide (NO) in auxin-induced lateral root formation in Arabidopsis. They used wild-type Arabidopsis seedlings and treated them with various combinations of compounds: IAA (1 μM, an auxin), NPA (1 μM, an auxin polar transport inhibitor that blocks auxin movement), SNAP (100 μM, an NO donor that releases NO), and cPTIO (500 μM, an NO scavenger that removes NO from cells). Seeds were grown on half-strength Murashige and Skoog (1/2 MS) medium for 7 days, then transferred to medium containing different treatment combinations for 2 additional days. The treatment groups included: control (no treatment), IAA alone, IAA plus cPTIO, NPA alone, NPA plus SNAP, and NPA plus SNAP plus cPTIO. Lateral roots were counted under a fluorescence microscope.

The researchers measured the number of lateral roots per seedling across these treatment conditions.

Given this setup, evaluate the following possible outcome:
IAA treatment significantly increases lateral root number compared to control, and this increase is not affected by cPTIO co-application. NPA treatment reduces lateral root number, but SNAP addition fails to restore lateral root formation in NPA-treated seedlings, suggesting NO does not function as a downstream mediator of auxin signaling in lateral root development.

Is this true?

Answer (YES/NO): NO